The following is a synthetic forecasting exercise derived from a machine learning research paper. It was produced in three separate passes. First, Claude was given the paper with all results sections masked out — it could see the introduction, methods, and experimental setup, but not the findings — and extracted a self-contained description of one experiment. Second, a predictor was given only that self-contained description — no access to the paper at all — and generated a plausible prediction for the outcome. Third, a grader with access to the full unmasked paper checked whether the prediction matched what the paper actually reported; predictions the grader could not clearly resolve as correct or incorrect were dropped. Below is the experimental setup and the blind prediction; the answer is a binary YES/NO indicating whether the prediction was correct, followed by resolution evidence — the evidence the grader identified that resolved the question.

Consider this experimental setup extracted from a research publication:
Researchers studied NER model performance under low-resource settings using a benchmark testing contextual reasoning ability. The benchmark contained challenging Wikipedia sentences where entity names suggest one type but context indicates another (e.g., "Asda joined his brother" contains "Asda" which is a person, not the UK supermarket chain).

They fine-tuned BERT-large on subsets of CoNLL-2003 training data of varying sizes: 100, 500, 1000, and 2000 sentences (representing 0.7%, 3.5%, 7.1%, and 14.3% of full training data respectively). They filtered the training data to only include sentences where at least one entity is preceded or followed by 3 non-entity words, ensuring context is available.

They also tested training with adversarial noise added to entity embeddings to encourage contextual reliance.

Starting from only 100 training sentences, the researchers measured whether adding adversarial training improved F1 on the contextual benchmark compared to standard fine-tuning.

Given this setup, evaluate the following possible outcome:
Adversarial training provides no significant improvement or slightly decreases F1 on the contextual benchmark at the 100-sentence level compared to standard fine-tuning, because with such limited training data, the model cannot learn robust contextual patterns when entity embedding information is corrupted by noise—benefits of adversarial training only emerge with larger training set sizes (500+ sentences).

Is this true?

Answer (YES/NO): NO